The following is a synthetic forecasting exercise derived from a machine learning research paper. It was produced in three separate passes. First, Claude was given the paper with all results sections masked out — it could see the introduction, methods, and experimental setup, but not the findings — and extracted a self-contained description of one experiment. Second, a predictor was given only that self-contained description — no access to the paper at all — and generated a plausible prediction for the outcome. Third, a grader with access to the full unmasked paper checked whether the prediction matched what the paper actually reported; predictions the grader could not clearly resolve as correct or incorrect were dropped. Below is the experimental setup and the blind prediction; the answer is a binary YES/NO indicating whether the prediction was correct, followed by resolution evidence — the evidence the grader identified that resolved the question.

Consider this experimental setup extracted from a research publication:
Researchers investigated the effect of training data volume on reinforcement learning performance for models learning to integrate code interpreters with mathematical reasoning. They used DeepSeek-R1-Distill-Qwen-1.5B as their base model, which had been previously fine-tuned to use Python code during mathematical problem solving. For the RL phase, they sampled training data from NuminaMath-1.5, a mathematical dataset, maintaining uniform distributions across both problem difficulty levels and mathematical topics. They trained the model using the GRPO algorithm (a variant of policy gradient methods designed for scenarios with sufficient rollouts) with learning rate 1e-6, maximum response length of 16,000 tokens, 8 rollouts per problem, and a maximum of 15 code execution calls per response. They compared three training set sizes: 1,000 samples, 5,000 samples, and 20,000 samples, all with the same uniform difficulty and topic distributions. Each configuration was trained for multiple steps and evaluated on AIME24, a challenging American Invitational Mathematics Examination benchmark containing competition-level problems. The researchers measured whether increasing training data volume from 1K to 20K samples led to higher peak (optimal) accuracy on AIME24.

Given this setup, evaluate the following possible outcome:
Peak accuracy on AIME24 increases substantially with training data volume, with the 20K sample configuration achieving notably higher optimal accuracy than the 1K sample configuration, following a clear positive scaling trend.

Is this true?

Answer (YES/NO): NO